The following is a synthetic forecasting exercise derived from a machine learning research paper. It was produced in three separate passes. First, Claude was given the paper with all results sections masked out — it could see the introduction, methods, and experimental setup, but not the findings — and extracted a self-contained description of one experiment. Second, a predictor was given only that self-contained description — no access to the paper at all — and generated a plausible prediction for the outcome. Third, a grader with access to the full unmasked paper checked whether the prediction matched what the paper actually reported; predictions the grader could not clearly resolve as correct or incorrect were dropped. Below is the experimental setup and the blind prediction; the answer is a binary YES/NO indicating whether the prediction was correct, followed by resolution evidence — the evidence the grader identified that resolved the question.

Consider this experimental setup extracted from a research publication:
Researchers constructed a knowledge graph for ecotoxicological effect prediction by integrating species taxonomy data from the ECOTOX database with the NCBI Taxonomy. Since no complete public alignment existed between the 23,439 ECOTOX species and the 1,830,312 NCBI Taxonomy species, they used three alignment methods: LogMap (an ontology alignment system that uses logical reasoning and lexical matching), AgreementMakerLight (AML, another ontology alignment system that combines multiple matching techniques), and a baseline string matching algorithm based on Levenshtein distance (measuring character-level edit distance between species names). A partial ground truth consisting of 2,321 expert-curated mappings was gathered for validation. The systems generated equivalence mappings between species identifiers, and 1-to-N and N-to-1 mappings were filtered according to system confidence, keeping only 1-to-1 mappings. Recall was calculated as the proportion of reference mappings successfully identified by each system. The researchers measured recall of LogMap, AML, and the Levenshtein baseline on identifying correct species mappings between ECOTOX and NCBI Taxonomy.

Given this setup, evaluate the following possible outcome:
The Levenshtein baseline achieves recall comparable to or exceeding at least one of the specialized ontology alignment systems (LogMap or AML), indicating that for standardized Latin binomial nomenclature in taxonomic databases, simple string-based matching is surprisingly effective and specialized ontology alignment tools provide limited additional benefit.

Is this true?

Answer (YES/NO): NO